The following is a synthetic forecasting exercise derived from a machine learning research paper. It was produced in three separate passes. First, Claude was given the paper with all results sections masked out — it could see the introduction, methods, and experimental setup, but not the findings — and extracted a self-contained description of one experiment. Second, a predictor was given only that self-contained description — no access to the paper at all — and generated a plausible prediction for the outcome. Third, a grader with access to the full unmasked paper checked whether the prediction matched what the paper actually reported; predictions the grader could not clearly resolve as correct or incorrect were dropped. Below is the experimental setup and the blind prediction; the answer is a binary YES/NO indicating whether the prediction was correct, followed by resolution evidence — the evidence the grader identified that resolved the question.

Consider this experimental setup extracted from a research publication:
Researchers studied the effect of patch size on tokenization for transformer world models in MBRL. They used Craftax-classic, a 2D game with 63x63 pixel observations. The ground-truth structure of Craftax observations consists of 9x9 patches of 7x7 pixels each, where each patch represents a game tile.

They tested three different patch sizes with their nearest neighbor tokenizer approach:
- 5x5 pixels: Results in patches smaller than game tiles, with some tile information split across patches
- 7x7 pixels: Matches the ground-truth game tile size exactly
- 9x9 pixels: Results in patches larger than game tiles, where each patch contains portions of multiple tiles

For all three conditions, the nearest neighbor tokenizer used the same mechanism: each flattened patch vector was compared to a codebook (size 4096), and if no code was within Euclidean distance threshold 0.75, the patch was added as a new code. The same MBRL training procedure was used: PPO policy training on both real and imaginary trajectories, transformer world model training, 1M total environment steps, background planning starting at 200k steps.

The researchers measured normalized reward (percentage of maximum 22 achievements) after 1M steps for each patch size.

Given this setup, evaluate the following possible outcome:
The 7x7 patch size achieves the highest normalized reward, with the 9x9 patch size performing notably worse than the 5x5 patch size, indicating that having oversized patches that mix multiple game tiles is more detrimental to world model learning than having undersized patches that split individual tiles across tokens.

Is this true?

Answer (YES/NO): YES